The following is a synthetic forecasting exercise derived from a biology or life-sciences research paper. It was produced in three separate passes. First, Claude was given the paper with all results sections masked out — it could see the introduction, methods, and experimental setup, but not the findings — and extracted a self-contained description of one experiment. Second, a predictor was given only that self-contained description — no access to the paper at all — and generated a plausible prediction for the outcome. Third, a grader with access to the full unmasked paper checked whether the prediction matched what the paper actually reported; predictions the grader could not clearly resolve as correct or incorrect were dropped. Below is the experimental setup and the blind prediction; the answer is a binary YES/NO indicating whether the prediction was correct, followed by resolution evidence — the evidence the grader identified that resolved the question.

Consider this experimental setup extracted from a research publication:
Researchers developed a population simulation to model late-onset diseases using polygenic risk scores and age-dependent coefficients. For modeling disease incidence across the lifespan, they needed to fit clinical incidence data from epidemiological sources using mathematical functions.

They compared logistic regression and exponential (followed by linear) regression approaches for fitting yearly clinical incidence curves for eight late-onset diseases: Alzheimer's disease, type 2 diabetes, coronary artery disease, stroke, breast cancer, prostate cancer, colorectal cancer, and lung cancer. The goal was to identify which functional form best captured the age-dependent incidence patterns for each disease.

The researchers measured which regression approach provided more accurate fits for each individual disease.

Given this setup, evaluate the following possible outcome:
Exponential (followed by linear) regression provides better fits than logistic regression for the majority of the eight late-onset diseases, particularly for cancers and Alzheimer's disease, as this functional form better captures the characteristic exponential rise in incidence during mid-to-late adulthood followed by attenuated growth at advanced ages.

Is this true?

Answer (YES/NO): NO